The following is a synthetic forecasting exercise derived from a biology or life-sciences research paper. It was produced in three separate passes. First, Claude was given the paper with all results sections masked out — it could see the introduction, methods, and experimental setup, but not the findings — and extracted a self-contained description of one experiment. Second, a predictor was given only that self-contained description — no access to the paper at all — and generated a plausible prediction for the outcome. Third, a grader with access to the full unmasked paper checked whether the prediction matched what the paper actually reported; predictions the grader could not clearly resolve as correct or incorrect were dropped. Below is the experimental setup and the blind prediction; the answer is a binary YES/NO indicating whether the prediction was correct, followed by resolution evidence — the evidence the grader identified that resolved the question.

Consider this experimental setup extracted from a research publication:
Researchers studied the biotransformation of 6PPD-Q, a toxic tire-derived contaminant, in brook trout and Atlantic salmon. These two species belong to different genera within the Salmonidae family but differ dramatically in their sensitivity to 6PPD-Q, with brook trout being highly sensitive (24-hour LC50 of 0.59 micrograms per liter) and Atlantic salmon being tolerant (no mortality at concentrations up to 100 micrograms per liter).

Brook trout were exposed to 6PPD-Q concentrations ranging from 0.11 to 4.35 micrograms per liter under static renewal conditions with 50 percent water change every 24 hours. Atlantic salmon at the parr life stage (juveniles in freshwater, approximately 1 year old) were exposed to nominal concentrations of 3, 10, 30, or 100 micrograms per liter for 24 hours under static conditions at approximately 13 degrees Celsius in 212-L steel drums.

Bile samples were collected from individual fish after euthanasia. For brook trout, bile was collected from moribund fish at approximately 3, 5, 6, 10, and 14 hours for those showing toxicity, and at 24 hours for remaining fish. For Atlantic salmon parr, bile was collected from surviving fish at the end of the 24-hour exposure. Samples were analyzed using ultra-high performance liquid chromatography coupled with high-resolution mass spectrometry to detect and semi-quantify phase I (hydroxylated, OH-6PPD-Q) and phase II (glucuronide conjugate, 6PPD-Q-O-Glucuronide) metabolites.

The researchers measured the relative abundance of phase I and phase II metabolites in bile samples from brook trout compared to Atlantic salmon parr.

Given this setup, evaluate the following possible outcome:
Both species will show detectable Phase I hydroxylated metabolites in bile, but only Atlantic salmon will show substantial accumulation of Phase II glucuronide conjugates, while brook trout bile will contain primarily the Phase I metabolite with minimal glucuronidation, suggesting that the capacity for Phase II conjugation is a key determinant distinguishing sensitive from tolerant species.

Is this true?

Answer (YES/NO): NO